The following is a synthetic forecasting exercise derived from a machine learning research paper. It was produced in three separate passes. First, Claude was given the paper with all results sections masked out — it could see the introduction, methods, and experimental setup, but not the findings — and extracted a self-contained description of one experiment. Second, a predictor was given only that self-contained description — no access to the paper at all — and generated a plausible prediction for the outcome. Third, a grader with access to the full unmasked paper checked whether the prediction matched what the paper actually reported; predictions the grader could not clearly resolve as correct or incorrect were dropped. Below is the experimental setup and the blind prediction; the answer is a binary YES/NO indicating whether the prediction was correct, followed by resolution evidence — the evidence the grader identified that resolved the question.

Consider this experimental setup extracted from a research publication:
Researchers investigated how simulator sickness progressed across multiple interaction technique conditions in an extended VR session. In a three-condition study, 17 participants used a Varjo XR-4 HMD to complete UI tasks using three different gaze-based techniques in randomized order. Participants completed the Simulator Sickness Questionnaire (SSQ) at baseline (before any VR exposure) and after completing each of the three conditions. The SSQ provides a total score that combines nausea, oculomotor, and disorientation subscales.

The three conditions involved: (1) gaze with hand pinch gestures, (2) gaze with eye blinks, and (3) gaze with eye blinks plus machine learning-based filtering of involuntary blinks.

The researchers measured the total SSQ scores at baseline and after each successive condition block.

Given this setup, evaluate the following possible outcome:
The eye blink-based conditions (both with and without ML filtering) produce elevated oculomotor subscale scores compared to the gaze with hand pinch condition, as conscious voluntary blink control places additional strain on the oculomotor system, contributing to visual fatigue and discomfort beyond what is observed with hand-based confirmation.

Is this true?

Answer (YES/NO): NO